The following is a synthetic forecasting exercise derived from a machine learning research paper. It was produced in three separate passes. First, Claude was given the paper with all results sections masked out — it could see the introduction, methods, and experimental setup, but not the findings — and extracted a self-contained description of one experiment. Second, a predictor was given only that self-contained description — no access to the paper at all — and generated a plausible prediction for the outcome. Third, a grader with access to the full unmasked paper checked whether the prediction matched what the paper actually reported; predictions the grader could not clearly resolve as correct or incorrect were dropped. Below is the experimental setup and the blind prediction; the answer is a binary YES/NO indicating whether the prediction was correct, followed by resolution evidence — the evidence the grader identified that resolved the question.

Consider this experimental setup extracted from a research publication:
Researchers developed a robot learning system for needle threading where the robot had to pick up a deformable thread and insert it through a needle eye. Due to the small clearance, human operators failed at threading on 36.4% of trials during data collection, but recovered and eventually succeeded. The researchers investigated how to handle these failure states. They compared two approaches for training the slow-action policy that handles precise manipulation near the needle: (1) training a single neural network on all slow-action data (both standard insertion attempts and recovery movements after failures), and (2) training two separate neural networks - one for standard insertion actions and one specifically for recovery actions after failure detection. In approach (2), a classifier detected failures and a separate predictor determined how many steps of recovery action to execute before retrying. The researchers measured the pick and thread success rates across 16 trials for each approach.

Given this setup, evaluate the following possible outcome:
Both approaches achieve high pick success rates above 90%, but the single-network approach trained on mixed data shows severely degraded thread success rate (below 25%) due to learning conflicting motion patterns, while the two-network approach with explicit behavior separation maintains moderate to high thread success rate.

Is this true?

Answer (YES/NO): NO